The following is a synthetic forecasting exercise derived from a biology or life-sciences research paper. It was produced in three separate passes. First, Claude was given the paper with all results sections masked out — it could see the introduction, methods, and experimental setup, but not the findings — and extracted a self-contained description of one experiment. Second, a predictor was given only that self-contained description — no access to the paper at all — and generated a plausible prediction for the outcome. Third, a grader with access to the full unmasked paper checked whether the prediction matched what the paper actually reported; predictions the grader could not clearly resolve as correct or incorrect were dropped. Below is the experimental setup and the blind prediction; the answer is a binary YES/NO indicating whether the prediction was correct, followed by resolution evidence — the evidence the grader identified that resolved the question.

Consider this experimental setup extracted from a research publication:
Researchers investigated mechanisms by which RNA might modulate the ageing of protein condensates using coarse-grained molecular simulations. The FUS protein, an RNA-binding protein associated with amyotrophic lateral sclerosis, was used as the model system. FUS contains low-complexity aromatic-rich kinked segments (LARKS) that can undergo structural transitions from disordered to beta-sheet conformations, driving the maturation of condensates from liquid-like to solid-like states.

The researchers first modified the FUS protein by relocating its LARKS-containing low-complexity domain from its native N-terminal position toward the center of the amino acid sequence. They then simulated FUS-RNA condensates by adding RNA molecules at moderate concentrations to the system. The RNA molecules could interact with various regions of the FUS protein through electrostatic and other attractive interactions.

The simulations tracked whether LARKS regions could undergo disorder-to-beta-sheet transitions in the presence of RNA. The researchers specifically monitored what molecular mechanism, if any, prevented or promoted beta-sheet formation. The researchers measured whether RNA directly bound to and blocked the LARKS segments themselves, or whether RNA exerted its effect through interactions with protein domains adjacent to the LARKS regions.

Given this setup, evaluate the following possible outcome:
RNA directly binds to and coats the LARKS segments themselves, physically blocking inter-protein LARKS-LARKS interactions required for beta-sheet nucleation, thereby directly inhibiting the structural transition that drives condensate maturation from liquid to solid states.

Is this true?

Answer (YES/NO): NO